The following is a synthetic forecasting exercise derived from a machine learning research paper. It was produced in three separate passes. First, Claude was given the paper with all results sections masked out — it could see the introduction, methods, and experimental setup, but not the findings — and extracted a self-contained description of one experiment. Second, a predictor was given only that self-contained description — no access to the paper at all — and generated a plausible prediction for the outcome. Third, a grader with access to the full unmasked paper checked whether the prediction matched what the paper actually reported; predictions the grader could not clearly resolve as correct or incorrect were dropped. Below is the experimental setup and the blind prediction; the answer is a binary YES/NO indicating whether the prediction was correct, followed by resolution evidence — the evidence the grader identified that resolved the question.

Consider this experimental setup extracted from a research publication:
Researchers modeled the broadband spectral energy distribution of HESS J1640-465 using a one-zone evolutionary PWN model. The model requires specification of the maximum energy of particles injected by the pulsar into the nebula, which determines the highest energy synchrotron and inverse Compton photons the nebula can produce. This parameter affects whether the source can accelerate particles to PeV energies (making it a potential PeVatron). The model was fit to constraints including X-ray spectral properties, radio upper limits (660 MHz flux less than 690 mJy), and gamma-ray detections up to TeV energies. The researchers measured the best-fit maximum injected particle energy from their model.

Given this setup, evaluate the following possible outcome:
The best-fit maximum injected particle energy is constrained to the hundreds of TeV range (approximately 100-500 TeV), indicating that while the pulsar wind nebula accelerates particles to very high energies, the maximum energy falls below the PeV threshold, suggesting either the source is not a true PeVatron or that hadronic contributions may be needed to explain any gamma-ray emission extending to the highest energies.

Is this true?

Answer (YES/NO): NO